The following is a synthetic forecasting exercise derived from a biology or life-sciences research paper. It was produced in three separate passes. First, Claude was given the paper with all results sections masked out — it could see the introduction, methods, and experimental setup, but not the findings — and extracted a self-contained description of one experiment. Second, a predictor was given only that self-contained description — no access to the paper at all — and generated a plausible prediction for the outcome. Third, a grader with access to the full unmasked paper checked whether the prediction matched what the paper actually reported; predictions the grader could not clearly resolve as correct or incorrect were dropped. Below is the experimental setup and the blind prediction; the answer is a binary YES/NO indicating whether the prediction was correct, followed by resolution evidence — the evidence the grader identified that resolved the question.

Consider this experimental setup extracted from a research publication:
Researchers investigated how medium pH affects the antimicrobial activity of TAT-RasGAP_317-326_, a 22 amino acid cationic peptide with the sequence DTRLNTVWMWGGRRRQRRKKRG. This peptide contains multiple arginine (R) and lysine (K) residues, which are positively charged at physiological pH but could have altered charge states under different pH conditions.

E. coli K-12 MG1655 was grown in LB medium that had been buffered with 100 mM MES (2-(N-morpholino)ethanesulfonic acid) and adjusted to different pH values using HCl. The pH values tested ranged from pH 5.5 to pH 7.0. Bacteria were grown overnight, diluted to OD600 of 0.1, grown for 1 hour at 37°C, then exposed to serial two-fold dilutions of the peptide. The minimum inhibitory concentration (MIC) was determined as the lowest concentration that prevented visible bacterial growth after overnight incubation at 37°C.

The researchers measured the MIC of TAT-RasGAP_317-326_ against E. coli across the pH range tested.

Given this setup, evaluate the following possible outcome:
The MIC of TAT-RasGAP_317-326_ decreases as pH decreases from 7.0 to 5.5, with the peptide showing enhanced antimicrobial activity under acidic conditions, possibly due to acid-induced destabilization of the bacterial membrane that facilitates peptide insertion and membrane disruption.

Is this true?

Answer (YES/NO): NO